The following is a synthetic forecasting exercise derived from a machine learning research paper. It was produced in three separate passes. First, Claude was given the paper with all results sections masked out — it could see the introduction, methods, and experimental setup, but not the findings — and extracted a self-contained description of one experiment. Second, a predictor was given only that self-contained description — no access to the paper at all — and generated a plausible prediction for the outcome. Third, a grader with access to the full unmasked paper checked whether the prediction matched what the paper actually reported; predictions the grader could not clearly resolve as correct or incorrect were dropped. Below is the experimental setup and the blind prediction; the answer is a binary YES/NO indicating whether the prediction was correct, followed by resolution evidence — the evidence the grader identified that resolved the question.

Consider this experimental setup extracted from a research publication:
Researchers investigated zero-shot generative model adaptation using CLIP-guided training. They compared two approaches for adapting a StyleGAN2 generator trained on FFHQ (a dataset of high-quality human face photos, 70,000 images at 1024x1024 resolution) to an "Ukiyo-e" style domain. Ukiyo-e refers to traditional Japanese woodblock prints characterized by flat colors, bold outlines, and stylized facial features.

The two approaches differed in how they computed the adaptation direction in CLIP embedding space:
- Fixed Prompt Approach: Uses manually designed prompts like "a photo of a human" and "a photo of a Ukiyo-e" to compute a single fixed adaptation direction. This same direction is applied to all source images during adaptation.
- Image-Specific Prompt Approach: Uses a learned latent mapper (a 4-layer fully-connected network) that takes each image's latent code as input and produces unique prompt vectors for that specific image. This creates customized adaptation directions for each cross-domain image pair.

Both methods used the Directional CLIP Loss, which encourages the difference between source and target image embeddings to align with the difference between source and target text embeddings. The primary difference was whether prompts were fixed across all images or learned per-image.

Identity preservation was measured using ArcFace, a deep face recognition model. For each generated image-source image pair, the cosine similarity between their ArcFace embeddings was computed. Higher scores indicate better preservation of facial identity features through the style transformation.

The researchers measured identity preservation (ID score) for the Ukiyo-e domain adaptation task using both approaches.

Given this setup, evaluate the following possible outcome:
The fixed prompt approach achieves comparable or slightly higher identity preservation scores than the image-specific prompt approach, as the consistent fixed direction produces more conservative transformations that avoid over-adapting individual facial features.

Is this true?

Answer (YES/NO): YES